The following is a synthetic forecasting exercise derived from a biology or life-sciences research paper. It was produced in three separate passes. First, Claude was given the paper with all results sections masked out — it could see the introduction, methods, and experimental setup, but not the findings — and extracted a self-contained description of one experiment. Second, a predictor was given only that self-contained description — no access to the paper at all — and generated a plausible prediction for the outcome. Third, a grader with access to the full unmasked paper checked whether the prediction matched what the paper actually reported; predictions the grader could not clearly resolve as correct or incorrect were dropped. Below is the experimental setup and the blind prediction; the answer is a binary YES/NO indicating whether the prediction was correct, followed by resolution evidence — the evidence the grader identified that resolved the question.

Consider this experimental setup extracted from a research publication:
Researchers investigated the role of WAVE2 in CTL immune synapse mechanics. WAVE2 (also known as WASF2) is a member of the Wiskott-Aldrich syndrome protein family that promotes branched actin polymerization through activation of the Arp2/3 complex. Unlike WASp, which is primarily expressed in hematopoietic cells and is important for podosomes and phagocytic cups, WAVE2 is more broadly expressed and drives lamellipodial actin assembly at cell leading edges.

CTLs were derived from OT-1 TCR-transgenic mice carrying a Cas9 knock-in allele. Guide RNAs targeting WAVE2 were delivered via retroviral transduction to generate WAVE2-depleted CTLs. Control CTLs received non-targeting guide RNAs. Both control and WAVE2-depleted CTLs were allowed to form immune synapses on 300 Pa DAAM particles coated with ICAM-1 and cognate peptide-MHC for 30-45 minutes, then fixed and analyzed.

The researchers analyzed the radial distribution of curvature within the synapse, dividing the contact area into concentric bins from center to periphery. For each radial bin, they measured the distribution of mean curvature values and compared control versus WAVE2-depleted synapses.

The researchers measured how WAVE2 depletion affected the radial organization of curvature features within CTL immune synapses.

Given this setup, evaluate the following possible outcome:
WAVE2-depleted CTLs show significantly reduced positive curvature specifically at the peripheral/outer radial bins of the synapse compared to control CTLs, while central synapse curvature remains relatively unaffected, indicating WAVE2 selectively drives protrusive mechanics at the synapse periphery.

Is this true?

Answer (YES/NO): NO